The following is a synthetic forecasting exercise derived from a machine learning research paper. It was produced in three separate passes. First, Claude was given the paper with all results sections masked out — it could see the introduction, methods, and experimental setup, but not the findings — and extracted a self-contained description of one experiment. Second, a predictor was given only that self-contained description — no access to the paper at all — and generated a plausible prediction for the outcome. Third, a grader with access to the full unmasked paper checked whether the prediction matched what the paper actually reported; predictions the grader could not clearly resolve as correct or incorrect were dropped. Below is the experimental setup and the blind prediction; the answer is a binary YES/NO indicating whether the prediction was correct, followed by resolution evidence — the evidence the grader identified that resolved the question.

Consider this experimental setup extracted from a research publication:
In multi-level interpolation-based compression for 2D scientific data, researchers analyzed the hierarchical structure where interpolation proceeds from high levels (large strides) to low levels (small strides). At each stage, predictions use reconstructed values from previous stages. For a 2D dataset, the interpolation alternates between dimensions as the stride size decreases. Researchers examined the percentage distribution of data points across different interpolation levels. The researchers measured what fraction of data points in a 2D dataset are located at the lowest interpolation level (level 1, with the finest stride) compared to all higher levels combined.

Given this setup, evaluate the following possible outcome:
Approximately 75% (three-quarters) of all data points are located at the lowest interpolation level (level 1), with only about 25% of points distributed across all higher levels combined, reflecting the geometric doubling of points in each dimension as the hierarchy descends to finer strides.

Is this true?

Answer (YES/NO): YES